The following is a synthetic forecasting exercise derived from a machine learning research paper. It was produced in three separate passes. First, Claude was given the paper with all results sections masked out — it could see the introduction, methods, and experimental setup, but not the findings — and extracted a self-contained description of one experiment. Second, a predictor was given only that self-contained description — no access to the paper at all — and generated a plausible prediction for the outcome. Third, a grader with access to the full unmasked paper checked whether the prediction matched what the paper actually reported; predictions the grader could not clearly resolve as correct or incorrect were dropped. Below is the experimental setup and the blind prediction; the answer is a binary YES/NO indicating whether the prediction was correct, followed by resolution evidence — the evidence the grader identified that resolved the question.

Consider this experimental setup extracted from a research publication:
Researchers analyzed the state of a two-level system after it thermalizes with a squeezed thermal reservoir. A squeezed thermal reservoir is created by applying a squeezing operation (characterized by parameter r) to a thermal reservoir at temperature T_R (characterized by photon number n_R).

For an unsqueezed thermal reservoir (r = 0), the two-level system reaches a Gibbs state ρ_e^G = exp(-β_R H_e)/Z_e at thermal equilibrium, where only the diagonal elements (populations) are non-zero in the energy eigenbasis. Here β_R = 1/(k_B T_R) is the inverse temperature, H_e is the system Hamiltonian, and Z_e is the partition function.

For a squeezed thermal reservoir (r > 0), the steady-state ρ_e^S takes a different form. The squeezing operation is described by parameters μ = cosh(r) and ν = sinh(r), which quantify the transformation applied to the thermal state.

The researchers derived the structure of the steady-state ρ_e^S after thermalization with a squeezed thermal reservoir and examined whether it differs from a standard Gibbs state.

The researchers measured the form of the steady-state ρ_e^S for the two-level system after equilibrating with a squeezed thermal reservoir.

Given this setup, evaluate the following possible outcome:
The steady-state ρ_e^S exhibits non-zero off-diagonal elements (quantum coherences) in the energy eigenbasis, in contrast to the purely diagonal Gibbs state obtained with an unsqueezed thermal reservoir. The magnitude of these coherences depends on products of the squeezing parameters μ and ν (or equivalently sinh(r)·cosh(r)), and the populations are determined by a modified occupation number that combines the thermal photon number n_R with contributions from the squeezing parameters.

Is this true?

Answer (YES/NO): NO